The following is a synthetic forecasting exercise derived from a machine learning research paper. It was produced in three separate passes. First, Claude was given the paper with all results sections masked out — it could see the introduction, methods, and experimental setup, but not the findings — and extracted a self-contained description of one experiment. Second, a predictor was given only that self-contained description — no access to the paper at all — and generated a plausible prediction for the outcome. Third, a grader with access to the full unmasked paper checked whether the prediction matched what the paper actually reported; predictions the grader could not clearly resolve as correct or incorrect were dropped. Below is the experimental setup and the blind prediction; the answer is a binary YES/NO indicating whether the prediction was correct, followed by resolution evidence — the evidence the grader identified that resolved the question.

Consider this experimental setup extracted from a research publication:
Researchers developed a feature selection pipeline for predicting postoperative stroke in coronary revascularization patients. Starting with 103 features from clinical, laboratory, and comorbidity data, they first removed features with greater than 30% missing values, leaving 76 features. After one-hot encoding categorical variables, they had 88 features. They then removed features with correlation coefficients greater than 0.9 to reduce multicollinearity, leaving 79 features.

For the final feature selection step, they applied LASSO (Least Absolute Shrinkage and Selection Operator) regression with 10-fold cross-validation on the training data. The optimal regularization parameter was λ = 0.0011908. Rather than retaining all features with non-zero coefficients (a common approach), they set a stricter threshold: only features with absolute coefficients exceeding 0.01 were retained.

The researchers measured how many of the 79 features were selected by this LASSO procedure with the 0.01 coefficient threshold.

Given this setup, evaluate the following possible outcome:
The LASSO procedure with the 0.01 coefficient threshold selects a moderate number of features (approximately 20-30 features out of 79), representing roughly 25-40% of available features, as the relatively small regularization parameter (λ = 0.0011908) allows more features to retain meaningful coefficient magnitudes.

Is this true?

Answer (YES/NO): NO